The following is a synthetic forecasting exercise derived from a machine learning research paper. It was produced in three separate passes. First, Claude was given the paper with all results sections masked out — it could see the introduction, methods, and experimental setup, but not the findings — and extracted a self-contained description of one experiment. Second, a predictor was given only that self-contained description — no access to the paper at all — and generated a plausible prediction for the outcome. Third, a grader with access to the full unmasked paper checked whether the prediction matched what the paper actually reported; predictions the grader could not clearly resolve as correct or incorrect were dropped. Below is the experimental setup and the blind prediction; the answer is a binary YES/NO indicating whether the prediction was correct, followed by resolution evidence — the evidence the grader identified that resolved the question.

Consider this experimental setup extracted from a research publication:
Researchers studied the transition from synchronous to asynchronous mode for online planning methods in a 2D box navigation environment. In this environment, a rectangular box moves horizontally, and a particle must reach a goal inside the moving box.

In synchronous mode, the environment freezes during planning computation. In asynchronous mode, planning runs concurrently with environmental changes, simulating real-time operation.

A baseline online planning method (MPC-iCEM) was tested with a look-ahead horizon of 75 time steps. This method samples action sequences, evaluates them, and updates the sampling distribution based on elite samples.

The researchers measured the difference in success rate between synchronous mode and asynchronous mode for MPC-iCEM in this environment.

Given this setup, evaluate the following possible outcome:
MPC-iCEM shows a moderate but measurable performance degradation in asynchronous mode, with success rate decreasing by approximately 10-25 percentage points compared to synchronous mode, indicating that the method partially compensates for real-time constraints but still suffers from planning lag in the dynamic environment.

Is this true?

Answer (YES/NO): YES